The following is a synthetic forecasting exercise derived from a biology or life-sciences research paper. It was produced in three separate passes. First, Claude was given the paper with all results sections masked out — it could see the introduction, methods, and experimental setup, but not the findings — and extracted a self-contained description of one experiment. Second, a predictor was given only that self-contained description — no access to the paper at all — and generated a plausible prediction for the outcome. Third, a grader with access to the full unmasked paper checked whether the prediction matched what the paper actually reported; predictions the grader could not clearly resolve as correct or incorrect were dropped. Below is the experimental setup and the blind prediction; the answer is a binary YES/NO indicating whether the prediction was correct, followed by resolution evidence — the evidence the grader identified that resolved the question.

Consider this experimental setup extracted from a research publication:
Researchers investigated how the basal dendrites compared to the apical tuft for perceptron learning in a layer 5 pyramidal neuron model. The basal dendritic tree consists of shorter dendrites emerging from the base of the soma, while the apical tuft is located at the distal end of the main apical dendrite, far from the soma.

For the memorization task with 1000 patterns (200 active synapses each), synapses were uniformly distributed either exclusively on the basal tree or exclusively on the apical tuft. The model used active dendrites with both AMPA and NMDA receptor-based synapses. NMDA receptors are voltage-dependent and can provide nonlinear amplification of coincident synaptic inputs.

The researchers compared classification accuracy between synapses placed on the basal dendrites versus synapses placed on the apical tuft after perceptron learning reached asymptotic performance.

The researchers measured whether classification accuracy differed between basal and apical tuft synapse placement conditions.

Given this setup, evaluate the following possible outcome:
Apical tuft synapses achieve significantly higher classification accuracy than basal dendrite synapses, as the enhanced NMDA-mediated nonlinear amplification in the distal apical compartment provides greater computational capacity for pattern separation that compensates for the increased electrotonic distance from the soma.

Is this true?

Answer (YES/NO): NO